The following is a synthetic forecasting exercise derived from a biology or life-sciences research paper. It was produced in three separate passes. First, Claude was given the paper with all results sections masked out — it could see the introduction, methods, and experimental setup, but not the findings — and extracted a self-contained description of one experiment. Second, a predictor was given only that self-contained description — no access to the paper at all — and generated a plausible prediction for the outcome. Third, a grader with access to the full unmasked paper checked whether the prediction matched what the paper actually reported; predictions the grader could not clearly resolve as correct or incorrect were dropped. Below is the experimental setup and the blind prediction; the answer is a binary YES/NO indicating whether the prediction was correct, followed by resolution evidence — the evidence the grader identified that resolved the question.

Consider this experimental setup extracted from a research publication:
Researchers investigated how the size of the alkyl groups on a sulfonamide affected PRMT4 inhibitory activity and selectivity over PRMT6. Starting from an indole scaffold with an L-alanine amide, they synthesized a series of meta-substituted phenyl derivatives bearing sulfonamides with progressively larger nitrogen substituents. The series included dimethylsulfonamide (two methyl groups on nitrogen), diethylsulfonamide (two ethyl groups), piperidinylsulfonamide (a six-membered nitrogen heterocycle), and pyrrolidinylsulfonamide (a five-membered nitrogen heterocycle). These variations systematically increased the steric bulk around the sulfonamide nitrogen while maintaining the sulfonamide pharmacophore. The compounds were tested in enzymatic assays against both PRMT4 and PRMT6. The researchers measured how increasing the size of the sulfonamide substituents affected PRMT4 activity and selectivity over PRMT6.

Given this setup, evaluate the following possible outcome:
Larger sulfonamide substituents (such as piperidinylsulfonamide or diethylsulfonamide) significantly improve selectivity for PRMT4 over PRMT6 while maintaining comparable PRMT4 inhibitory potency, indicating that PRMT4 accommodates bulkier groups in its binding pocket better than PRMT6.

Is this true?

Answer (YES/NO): NO